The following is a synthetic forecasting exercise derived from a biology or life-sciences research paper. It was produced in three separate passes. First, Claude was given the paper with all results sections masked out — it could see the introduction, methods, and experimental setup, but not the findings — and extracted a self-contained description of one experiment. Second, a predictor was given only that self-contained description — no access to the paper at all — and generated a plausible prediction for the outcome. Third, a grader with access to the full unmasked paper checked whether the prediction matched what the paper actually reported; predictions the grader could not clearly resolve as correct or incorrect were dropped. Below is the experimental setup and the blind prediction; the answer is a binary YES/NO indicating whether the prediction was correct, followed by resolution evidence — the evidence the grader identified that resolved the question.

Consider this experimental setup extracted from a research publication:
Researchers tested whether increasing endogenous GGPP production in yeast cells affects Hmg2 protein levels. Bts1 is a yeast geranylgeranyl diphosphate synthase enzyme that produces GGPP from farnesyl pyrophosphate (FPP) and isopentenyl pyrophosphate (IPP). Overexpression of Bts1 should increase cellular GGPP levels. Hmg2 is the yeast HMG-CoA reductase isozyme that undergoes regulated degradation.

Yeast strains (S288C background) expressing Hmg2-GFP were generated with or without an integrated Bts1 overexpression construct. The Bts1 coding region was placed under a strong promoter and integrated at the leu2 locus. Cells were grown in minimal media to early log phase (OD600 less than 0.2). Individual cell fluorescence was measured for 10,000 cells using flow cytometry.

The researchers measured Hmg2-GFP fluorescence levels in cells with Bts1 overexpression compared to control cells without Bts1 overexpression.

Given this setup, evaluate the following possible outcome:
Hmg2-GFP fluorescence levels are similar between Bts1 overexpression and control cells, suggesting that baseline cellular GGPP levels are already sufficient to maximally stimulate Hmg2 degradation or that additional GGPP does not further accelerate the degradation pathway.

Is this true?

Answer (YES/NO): NO